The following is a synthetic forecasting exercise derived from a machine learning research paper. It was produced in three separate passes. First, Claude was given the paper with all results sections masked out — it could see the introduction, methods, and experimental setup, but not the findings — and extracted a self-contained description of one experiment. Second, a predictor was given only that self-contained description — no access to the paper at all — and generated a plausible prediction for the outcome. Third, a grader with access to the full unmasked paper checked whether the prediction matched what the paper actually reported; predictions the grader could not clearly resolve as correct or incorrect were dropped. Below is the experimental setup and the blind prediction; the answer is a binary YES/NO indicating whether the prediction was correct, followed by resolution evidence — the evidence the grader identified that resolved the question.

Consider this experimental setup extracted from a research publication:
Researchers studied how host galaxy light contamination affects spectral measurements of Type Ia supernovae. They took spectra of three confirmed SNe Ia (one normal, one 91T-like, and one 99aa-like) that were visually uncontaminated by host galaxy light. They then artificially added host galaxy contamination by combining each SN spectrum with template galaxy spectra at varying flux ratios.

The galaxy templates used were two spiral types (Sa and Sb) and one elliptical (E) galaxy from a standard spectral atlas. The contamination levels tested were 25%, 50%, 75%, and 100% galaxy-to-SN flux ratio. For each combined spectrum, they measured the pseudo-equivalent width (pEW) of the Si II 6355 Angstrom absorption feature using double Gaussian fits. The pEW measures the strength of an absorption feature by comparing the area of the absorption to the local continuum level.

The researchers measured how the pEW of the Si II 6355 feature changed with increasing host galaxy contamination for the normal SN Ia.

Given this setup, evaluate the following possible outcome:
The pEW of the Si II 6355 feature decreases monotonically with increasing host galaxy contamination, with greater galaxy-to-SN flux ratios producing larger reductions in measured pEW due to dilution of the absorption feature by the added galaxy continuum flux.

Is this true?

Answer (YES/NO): YES